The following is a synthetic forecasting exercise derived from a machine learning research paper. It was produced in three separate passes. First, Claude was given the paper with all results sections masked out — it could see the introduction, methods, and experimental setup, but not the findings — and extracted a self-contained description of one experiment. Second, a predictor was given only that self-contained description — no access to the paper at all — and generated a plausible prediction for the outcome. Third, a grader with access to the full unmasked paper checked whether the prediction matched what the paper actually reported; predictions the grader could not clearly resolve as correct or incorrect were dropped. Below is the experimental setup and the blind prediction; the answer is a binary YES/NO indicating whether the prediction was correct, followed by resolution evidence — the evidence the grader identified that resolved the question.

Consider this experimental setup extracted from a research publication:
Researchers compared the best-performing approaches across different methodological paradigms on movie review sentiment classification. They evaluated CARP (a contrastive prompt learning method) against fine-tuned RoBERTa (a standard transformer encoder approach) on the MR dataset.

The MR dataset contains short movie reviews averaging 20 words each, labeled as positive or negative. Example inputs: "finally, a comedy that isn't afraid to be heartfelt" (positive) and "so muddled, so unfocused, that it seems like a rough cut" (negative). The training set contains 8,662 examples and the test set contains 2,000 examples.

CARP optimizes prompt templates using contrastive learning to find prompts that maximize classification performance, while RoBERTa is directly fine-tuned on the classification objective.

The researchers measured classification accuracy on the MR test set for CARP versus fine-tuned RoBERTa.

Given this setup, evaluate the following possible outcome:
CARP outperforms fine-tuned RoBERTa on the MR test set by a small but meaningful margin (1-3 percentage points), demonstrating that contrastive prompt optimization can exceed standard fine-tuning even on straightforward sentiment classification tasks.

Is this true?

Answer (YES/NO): YES